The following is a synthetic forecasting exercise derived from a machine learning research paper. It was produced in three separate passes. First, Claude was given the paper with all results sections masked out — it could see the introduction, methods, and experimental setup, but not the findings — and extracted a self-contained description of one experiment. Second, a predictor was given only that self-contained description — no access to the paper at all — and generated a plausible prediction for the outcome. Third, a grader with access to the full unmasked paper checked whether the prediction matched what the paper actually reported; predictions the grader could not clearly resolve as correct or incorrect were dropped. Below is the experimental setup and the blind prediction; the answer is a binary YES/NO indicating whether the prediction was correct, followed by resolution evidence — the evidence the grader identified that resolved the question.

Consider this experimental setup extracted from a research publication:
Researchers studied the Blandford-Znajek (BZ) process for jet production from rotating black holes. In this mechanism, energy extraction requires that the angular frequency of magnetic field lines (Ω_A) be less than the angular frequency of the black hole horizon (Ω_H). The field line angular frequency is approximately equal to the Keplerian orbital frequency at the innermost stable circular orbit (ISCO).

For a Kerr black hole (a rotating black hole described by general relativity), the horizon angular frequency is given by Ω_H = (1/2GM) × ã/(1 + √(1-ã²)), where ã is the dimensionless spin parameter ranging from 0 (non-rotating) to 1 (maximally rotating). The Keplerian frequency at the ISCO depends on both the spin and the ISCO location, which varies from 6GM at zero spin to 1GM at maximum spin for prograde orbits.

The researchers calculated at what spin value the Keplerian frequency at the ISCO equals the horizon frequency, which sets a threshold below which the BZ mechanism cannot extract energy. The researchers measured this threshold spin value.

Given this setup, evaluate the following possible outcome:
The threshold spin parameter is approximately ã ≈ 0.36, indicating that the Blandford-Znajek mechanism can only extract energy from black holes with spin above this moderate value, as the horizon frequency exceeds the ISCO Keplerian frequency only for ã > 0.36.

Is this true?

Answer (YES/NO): YES